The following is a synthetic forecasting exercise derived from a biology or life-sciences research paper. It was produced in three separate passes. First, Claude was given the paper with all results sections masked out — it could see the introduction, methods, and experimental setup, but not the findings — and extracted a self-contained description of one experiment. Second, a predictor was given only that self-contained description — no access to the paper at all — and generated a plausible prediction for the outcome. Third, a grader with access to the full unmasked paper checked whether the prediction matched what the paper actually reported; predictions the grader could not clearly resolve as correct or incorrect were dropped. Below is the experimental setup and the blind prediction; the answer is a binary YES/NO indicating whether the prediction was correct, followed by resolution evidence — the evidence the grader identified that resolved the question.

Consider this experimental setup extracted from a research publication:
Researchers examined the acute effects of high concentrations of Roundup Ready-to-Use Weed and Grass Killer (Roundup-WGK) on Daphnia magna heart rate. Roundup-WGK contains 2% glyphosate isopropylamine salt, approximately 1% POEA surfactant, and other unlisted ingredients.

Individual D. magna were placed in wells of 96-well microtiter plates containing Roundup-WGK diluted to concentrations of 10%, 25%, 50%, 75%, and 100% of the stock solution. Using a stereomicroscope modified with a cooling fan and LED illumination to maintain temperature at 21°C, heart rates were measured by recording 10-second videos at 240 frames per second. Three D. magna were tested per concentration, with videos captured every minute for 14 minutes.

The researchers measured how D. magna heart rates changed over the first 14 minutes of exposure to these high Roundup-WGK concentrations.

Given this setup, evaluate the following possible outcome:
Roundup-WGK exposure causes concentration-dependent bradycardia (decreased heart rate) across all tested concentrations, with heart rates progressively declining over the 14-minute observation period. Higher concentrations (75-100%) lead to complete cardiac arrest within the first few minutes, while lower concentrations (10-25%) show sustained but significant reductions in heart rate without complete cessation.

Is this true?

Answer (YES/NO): NO